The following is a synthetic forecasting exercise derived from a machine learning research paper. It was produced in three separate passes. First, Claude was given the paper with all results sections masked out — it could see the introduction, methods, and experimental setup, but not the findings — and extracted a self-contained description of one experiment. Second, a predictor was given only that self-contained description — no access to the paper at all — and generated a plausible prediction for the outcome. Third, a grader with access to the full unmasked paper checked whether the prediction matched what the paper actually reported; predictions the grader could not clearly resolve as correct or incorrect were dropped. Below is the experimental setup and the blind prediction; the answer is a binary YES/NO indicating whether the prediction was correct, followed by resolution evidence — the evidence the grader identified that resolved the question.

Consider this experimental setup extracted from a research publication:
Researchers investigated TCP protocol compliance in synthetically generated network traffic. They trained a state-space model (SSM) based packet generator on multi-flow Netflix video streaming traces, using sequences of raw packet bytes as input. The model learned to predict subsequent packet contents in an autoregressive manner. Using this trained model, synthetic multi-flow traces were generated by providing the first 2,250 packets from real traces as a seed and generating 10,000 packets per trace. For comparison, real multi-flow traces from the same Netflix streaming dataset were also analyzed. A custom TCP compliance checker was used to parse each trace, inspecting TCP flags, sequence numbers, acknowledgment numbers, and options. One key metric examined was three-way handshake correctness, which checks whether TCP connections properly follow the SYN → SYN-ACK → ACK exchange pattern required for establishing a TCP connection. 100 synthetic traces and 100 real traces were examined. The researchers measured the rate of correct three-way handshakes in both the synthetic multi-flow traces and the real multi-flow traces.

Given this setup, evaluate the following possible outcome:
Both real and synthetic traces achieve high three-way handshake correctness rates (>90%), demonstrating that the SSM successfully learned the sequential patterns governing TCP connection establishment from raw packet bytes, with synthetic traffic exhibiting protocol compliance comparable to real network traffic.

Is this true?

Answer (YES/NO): YES